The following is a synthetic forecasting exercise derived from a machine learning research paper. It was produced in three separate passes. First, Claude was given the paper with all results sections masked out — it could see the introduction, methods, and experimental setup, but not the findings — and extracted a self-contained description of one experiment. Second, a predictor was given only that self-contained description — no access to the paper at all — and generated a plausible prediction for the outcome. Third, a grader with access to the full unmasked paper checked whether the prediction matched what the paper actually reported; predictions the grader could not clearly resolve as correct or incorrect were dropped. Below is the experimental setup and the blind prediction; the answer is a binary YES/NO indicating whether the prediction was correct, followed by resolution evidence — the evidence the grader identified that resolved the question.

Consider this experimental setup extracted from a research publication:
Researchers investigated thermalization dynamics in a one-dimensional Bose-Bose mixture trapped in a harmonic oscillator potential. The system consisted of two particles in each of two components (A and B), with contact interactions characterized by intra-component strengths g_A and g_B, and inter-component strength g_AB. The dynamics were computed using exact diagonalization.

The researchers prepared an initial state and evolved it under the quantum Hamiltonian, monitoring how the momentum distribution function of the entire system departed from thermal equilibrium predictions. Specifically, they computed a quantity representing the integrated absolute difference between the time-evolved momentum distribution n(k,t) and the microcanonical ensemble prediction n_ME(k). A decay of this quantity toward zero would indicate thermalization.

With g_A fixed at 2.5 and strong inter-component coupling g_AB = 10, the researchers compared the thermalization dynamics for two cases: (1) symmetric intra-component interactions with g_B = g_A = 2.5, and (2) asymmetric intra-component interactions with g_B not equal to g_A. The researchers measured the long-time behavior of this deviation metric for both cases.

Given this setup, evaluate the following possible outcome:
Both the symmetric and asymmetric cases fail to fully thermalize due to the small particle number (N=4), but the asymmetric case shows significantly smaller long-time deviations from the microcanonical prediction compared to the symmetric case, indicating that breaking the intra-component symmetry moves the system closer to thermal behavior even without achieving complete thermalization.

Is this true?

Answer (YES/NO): NO